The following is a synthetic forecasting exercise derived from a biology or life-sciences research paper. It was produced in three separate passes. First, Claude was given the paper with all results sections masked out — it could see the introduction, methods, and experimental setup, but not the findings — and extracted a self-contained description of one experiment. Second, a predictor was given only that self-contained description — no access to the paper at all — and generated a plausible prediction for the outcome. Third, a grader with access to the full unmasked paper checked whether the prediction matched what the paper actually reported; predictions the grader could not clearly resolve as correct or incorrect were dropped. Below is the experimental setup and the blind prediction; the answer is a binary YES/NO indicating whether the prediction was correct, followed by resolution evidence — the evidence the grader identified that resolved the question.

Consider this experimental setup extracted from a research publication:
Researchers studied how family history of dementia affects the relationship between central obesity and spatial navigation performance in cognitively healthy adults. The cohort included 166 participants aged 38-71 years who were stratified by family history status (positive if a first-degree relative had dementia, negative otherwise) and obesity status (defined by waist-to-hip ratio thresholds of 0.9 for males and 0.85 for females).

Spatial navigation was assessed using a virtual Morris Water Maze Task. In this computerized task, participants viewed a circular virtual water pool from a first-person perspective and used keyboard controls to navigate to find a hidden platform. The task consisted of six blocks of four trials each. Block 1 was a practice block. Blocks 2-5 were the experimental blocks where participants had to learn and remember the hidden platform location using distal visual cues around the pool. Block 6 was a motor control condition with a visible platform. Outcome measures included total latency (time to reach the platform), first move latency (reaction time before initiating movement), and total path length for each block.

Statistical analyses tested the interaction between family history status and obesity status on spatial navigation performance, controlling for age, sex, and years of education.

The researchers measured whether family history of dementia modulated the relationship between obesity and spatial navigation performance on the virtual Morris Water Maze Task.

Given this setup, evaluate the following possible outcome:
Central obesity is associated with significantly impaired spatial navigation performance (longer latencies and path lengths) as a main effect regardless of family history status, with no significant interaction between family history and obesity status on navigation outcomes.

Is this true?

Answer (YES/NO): NO